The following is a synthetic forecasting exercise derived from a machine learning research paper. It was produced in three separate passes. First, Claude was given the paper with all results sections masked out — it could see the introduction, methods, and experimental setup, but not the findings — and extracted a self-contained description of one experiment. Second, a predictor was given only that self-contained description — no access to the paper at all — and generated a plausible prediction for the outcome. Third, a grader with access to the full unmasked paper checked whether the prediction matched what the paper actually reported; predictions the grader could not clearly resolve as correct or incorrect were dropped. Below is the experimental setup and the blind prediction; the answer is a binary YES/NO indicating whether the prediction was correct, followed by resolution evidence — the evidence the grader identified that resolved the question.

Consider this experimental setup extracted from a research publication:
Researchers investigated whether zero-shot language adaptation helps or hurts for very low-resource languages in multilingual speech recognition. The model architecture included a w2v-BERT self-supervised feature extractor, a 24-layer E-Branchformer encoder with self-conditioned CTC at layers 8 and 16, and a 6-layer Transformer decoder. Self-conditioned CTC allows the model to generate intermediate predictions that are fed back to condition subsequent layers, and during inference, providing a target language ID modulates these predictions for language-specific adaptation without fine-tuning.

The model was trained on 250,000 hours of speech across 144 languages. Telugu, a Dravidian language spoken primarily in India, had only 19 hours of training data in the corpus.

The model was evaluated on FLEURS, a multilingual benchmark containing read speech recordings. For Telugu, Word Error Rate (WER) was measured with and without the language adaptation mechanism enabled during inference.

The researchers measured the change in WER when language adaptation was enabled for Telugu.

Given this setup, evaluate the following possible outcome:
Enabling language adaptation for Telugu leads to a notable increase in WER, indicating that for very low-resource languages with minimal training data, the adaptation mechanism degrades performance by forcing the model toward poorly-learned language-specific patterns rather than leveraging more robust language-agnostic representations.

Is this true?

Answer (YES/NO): NO